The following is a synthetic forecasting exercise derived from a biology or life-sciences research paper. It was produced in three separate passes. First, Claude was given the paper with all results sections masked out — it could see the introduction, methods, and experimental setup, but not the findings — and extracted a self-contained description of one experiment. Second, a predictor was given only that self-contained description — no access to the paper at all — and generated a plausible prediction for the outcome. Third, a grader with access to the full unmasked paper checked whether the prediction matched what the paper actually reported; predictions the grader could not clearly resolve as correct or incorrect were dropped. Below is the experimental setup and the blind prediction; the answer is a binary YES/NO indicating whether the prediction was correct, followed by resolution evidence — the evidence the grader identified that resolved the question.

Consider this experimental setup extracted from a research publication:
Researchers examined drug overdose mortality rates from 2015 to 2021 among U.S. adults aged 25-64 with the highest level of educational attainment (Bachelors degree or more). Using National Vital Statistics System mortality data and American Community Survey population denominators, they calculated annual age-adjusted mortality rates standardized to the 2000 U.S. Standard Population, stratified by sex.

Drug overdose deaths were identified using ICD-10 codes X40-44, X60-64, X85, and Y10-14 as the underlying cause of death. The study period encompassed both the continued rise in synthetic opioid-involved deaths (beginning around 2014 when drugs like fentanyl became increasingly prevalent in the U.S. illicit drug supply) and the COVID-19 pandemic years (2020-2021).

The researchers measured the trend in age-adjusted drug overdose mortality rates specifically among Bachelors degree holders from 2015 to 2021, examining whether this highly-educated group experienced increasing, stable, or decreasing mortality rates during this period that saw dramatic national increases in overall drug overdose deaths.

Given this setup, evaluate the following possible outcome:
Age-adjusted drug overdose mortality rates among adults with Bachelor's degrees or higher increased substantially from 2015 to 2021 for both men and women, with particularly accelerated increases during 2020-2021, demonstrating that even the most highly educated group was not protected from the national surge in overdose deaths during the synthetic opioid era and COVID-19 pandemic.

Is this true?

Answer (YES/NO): NO